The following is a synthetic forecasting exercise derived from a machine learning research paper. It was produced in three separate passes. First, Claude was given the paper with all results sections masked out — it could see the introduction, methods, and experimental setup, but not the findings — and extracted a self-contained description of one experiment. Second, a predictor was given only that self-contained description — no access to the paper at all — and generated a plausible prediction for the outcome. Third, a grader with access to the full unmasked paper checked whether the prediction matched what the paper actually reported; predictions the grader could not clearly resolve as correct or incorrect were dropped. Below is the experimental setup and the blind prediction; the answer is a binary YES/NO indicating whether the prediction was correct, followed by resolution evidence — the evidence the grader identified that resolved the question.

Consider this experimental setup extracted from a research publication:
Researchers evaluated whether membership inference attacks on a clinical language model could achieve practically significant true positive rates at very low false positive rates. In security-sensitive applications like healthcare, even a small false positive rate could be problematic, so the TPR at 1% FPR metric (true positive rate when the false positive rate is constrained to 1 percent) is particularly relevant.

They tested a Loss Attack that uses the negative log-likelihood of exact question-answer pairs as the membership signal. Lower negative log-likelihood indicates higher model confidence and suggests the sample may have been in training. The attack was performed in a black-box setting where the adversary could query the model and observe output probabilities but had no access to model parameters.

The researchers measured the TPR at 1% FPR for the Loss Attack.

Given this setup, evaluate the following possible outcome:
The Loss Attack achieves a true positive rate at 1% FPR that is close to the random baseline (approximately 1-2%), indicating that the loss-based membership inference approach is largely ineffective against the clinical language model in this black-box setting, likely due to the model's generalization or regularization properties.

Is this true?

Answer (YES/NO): YES